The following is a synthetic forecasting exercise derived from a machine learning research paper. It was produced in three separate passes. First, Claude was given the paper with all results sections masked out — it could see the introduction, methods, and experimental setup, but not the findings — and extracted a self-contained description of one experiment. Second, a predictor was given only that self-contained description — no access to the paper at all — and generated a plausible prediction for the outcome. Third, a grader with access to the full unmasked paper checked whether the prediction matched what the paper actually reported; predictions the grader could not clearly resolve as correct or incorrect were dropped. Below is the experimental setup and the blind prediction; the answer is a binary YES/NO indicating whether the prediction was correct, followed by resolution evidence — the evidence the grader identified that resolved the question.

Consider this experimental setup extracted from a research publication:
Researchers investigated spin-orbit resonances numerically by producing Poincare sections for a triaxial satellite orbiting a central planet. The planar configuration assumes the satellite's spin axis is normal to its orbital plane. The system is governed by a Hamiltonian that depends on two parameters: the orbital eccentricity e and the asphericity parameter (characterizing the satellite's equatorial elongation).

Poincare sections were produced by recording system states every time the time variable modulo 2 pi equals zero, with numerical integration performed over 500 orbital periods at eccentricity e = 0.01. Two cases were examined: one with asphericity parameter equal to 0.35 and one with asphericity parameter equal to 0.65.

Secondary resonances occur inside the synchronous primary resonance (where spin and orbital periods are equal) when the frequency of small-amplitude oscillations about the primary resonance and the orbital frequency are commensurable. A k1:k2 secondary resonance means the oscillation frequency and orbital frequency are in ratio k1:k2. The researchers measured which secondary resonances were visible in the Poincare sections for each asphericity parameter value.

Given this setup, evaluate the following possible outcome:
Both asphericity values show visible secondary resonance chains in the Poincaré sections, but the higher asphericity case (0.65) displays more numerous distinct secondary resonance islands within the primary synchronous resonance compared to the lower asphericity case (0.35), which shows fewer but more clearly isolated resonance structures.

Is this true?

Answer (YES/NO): NO